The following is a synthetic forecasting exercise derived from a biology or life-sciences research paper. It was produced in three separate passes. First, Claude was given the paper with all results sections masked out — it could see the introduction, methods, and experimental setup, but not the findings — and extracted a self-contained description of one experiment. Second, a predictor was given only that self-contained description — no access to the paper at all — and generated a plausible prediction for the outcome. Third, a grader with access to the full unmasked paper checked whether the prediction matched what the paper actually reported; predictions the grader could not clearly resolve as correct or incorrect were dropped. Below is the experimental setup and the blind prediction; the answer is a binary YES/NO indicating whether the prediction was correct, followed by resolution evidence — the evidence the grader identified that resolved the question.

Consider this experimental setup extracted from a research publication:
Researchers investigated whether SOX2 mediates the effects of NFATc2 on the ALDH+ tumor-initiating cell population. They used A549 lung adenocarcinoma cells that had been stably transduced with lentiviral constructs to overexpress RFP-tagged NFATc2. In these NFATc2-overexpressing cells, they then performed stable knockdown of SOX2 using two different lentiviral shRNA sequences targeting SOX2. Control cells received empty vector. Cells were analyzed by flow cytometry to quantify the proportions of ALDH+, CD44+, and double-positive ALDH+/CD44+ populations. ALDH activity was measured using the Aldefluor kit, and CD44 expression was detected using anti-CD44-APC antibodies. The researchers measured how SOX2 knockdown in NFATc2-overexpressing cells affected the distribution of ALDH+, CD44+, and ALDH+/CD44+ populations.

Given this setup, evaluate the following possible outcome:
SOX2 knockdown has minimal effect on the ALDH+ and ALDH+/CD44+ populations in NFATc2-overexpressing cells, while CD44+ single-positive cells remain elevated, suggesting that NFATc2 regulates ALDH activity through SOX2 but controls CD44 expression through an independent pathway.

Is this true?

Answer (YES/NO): NO